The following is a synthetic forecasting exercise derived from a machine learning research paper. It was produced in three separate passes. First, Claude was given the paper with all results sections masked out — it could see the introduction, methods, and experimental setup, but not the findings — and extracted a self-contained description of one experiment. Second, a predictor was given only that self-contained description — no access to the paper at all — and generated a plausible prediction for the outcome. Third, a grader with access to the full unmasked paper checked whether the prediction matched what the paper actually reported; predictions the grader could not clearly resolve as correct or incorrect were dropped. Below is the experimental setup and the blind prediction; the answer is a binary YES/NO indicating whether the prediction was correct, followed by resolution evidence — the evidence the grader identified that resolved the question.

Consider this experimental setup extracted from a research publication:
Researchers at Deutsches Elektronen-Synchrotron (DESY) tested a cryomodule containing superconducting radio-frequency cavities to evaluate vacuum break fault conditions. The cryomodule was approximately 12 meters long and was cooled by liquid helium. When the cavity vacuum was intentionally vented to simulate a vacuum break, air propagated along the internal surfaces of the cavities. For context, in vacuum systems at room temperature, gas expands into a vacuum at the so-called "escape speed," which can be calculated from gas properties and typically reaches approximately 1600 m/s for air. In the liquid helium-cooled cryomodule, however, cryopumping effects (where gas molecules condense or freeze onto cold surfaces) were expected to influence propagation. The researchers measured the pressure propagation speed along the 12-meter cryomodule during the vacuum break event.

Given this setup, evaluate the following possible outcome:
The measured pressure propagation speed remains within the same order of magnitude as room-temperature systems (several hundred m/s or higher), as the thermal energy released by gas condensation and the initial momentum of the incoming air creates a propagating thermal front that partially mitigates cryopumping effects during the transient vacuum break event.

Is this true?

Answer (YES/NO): NO